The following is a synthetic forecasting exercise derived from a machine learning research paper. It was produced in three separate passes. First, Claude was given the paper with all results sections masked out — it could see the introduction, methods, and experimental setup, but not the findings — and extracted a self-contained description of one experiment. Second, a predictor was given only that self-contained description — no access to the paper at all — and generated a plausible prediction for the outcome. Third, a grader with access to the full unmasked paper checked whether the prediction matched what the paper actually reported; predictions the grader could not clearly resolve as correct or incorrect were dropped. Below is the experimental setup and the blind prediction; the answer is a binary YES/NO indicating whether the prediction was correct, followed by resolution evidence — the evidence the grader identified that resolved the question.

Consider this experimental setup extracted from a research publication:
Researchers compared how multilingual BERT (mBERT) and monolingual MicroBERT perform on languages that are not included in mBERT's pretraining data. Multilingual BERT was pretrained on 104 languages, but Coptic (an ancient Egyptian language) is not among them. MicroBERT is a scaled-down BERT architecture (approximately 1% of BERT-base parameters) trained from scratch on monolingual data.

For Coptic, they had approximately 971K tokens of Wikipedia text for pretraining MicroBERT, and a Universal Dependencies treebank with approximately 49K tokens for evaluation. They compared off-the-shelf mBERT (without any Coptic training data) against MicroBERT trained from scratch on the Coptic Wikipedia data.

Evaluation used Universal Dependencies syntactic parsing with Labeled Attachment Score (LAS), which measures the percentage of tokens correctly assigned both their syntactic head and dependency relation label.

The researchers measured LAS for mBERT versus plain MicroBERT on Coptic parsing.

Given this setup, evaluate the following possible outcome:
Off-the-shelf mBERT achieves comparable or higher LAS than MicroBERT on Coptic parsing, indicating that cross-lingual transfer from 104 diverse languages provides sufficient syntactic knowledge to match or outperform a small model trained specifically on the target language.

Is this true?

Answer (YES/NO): NO